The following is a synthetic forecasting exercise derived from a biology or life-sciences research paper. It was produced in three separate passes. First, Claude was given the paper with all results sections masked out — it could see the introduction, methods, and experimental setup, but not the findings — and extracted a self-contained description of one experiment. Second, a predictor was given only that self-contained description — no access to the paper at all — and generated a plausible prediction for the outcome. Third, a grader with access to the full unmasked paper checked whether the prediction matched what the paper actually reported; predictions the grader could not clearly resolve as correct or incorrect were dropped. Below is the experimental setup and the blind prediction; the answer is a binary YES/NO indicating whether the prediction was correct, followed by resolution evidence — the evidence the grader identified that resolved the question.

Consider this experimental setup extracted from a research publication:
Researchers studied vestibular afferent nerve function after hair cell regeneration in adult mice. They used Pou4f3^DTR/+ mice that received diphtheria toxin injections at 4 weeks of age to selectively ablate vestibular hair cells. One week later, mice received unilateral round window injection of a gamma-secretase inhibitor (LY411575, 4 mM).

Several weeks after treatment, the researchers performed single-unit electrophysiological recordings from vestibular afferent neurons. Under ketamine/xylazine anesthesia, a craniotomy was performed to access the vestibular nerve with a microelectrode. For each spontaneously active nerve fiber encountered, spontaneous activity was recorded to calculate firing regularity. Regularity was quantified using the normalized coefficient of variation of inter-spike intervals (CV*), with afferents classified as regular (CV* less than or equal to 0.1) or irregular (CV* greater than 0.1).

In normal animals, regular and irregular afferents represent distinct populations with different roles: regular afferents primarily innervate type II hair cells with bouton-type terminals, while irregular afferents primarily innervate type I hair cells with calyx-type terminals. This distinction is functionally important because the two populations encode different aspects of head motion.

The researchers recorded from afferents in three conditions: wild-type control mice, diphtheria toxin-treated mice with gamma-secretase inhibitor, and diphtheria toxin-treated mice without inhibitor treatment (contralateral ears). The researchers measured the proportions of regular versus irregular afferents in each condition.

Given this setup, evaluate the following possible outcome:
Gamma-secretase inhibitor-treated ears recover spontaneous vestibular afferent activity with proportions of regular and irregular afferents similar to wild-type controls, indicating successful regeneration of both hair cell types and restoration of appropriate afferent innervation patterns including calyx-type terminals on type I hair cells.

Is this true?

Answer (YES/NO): YES